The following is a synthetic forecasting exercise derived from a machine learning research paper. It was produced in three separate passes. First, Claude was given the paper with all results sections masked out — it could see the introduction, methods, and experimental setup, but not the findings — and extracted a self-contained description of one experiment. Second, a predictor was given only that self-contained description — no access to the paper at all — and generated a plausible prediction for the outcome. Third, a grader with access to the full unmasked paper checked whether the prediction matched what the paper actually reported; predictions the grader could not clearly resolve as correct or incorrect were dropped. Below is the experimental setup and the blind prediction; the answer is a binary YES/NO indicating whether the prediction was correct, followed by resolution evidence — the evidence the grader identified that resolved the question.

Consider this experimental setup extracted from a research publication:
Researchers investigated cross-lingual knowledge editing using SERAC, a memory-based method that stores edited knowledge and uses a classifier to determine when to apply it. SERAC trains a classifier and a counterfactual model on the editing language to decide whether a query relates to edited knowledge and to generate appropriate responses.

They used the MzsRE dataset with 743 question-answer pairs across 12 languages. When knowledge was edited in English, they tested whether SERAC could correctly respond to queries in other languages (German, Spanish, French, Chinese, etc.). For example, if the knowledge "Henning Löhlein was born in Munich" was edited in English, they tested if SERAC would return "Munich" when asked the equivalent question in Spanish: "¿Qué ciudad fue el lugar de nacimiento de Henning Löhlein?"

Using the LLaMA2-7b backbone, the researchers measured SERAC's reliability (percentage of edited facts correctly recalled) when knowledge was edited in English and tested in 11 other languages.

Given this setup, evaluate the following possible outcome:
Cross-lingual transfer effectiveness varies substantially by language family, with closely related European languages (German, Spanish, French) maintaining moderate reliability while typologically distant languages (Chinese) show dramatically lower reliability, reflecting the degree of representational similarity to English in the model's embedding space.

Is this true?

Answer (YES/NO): NO